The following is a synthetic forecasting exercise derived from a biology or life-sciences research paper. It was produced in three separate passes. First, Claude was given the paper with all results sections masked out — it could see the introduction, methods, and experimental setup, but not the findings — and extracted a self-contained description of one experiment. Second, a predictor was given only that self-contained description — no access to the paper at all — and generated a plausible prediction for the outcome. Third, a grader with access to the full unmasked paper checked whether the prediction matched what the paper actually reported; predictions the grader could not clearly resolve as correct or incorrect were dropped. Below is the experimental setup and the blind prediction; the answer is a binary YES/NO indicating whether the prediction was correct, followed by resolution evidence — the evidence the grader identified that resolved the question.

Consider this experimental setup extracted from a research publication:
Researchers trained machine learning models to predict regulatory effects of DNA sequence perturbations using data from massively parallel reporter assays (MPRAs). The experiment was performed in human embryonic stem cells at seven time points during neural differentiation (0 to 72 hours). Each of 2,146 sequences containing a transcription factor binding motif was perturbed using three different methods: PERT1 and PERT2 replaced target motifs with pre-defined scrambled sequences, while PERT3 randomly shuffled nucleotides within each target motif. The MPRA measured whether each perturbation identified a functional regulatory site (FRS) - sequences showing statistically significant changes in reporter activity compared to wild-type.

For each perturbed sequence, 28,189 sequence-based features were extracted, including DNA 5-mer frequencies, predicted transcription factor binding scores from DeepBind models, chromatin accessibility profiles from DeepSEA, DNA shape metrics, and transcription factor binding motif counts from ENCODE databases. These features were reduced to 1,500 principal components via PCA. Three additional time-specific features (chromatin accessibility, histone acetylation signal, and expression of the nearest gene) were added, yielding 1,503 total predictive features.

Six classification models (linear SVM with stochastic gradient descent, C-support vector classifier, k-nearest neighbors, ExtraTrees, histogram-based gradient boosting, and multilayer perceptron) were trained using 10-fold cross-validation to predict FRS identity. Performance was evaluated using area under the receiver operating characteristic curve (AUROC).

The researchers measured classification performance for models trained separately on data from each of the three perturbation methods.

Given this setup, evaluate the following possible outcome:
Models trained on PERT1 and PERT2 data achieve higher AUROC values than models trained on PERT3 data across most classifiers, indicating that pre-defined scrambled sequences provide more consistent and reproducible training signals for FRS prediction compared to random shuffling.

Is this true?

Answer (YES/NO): NO